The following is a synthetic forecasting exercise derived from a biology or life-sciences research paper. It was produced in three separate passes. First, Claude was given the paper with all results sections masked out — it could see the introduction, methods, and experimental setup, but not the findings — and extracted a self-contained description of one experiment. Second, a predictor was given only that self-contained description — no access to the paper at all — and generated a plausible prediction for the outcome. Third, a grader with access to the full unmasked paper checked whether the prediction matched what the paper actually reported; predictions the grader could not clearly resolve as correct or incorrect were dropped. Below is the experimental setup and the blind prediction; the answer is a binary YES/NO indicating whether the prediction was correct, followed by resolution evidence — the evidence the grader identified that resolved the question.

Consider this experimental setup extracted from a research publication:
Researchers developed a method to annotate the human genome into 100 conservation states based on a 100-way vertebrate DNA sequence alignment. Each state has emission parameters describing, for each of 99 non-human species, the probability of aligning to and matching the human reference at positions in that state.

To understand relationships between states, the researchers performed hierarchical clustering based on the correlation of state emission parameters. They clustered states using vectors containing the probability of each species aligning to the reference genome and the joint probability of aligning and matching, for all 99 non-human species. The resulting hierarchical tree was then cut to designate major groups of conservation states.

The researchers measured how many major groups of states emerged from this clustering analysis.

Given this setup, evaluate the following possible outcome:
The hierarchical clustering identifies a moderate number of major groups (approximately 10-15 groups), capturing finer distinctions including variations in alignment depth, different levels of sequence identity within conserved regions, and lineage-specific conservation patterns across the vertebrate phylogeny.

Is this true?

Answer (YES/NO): NO